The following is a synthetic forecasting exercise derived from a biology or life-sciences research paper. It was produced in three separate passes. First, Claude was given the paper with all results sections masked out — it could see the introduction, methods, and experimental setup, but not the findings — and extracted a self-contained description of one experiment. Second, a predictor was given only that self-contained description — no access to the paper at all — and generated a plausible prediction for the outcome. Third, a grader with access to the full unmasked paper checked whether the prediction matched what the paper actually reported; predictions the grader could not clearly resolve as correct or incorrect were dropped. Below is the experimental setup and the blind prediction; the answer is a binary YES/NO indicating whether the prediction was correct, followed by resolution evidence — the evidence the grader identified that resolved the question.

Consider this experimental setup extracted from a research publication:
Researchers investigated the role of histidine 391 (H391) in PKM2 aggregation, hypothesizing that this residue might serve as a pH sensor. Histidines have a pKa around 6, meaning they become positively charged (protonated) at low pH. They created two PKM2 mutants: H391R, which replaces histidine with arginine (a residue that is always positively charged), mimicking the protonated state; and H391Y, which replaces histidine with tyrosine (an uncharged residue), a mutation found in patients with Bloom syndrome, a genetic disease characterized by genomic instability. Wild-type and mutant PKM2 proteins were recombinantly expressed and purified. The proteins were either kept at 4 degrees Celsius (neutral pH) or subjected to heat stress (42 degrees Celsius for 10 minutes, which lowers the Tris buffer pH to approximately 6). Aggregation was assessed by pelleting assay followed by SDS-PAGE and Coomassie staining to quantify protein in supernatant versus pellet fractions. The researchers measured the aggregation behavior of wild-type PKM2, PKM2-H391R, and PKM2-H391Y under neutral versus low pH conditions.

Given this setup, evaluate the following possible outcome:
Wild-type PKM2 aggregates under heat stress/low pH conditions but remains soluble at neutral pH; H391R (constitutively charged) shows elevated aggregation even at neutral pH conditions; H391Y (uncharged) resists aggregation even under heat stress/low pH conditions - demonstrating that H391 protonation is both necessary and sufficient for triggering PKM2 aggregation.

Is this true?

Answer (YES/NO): YES